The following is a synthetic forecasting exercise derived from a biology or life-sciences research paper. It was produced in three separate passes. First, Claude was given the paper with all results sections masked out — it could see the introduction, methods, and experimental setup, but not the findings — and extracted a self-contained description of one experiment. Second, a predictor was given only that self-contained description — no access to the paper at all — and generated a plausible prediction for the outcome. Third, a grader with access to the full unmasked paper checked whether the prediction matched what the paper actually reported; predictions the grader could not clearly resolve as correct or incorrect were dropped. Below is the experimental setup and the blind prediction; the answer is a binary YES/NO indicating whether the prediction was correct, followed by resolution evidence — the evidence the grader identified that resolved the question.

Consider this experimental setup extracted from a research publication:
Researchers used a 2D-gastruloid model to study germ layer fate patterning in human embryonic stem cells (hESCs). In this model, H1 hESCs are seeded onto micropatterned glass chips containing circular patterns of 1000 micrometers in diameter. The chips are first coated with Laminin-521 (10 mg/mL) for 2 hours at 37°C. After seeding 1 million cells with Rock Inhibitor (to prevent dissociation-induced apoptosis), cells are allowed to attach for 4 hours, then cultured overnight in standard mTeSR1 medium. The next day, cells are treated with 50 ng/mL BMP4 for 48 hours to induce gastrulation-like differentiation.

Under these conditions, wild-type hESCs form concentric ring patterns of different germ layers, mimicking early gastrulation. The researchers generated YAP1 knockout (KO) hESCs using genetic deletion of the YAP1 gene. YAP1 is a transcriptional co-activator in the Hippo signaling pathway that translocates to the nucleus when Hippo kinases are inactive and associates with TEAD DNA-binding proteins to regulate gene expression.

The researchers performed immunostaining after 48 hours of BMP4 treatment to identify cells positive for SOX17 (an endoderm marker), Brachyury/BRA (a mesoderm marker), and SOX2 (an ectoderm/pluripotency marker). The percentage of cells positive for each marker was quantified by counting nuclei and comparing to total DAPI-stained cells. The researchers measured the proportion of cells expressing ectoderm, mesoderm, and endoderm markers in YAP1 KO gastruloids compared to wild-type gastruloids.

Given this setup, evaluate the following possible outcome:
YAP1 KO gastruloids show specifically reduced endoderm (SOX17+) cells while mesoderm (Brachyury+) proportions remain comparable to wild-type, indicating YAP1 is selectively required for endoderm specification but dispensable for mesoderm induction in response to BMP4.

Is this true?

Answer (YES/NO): NO